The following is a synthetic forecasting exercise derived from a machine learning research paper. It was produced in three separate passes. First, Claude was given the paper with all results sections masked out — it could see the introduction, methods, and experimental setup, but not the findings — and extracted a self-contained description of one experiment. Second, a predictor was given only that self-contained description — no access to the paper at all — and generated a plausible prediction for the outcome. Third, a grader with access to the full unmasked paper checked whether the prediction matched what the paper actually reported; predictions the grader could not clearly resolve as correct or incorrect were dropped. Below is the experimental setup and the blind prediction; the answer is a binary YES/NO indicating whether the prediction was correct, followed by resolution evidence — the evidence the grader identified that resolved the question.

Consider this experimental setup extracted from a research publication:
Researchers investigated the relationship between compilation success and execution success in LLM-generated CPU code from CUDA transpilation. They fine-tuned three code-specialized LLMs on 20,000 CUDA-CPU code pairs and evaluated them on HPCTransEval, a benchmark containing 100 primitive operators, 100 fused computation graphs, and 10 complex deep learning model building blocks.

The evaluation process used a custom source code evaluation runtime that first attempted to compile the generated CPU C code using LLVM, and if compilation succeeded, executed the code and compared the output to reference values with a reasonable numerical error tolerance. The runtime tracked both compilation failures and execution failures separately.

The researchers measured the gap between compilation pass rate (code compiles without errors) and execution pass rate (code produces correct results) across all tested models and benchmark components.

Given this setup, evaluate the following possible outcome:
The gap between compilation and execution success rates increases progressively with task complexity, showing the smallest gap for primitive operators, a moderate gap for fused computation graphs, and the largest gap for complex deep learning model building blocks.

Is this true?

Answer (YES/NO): NO